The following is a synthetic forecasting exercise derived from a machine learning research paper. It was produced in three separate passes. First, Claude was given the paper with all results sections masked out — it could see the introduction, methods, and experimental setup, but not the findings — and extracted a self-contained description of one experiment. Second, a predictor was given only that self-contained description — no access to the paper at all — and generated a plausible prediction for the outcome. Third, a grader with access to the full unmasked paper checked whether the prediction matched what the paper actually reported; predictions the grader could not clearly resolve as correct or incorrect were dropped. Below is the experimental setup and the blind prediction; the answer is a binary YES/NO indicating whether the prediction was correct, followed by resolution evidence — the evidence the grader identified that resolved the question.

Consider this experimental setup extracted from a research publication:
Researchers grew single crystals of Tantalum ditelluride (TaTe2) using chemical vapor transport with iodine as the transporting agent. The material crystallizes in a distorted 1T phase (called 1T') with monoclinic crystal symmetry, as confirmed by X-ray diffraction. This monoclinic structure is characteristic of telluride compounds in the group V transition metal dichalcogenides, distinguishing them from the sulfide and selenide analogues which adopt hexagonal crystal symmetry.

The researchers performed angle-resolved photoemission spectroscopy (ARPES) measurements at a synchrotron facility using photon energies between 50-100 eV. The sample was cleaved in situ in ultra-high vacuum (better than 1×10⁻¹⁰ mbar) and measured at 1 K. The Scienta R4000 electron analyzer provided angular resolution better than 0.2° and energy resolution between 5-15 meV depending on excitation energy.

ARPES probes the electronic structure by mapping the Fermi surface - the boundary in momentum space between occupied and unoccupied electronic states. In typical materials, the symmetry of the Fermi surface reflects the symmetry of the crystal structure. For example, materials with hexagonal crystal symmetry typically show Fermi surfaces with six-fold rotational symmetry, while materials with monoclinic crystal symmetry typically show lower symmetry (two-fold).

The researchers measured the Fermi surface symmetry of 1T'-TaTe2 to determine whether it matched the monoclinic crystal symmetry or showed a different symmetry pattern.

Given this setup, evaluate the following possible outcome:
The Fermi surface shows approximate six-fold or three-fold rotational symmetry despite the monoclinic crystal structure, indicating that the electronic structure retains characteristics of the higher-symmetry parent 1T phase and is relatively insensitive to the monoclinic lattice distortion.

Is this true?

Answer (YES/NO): YES